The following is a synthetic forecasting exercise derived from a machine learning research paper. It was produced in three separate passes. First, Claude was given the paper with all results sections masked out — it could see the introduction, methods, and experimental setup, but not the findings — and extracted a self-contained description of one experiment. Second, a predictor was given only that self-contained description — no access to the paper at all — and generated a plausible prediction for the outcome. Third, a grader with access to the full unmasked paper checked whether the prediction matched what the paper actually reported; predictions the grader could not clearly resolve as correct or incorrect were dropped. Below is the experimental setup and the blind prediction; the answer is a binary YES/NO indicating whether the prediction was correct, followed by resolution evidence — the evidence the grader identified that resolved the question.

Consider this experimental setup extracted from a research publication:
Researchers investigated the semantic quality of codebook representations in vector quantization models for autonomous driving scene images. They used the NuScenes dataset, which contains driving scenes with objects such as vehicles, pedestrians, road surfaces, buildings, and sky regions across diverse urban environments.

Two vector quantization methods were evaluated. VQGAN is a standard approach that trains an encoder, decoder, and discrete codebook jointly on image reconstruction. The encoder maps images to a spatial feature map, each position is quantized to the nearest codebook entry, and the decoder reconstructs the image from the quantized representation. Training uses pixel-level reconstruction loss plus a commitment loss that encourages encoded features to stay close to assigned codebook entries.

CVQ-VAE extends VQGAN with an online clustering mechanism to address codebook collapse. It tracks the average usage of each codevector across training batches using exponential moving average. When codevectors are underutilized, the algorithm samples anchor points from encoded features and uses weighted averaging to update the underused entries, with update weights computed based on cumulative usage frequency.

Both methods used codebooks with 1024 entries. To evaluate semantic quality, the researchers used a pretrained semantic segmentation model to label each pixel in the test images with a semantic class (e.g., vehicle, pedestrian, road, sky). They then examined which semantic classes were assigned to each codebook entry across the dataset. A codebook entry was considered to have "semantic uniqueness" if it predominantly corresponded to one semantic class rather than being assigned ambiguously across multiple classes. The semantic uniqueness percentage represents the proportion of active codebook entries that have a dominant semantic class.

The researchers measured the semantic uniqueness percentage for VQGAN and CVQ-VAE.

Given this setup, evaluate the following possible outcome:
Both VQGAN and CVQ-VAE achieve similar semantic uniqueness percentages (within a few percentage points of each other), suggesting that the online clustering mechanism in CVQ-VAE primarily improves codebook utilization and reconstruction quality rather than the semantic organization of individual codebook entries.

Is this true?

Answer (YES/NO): NO